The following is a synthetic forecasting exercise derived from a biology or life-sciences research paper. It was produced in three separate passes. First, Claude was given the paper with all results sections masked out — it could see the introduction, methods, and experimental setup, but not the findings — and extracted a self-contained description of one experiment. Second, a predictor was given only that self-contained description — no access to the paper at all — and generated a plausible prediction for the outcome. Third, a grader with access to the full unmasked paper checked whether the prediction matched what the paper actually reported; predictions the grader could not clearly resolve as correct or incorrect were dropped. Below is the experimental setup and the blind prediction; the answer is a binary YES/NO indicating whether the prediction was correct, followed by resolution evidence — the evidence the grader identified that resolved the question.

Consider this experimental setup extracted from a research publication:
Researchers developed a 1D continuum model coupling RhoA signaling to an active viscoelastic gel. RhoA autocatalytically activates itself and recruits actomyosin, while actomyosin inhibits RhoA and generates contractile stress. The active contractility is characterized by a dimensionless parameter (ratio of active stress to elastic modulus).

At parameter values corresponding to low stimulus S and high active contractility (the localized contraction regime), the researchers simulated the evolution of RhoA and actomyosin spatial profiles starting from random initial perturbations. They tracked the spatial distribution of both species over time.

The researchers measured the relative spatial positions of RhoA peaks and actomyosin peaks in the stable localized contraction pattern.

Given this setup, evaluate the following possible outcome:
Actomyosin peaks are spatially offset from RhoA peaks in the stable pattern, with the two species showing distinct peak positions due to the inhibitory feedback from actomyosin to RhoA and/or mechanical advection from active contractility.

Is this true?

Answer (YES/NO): YES